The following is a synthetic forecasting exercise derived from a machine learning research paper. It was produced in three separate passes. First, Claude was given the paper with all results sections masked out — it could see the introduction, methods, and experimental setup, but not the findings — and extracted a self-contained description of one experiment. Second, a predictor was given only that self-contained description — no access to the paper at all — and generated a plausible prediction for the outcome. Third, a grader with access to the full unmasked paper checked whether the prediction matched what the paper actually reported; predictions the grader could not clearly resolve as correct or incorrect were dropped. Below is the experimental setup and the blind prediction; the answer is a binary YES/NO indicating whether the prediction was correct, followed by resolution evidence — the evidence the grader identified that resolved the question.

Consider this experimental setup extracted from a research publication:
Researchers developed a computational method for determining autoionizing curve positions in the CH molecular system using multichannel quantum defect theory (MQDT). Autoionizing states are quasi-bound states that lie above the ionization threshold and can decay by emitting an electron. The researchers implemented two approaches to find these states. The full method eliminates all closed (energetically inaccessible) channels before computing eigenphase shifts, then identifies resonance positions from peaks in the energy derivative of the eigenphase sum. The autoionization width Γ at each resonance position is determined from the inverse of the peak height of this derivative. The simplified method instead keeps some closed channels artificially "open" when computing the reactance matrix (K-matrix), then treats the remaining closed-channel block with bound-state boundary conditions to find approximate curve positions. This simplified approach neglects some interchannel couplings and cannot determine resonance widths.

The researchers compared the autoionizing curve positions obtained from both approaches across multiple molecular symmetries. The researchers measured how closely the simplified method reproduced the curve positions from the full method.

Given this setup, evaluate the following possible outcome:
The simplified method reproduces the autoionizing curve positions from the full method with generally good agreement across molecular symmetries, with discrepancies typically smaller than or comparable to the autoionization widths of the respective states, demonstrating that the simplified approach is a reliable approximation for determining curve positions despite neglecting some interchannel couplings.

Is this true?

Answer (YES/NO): YES